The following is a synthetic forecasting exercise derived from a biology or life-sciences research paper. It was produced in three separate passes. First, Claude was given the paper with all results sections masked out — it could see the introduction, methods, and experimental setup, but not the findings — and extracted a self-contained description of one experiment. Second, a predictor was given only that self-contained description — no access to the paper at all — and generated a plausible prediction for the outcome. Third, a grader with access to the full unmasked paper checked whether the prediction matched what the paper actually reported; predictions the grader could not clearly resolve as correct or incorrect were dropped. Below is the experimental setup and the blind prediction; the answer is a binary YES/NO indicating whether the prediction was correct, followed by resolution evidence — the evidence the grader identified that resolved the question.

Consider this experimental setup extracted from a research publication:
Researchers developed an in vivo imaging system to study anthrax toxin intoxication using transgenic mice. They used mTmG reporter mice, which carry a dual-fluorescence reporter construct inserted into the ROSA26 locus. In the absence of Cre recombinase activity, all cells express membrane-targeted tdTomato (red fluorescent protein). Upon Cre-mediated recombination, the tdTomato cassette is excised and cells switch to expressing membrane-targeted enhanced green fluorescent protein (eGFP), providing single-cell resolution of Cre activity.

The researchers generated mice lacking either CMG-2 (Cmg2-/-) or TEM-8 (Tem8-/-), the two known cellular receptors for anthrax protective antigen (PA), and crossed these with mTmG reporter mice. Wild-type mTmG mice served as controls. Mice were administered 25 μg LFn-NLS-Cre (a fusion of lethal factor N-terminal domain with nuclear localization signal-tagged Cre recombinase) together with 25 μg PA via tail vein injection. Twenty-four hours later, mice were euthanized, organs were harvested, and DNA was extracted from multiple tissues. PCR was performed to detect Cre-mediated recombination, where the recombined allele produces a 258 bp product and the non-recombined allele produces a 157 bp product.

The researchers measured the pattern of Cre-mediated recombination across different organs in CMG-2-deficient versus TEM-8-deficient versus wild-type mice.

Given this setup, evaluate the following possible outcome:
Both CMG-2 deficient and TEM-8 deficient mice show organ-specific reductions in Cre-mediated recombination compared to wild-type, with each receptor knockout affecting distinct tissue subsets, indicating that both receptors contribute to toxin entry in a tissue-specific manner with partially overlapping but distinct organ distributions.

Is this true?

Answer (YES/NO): YES